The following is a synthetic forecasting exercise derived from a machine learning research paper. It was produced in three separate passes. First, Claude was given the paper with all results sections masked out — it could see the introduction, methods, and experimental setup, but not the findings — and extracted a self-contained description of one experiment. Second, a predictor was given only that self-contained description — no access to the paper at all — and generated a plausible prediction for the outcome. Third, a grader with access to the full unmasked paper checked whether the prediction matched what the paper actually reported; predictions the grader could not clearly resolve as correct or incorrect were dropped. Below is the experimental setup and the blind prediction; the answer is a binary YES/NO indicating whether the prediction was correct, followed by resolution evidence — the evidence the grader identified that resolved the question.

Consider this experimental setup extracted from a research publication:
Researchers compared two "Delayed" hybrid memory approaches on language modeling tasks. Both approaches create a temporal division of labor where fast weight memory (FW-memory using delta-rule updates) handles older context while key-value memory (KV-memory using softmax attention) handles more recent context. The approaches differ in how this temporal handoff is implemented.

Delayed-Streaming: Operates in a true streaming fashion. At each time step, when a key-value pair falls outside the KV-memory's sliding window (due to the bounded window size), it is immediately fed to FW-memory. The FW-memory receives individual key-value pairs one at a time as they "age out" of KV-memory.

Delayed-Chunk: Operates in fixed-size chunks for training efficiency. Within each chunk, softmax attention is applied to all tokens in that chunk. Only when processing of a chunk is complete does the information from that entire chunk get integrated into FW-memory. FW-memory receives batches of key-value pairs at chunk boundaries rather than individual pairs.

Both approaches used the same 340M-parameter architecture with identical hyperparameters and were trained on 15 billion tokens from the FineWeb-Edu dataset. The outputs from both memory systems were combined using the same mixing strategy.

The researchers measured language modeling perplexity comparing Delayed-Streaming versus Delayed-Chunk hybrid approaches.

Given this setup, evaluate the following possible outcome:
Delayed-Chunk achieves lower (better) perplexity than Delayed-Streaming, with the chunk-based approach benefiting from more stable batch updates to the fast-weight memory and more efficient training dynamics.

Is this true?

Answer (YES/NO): NO